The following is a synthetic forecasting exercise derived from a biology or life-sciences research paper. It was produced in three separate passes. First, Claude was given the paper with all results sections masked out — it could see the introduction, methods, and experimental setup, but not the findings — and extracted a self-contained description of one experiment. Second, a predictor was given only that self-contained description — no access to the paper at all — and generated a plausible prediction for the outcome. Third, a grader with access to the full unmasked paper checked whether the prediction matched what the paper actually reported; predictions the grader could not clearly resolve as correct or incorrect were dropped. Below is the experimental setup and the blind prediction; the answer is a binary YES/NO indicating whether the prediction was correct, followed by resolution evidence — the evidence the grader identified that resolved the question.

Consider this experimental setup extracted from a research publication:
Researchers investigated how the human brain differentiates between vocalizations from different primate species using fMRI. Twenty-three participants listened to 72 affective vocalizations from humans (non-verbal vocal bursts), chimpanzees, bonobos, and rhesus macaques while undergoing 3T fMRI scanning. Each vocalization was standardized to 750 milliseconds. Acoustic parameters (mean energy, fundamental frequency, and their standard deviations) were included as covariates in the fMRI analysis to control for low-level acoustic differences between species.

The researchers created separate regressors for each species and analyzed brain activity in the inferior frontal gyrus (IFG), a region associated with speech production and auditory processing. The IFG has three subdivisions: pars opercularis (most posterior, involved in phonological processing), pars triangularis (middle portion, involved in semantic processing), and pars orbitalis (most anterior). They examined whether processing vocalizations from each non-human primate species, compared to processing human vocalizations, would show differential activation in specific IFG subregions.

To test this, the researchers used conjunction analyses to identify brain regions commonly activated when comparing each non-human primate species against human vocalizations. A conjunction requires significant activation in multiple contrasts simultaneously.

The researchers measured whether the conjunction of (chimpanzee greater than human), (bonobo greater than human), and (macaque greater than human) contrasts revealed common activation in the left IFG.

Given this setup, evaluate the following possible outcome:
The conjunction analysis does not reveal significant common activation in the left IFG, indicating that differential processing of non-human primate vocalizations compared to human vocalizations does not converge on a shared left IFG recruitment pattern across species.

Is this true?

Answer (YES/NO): NO